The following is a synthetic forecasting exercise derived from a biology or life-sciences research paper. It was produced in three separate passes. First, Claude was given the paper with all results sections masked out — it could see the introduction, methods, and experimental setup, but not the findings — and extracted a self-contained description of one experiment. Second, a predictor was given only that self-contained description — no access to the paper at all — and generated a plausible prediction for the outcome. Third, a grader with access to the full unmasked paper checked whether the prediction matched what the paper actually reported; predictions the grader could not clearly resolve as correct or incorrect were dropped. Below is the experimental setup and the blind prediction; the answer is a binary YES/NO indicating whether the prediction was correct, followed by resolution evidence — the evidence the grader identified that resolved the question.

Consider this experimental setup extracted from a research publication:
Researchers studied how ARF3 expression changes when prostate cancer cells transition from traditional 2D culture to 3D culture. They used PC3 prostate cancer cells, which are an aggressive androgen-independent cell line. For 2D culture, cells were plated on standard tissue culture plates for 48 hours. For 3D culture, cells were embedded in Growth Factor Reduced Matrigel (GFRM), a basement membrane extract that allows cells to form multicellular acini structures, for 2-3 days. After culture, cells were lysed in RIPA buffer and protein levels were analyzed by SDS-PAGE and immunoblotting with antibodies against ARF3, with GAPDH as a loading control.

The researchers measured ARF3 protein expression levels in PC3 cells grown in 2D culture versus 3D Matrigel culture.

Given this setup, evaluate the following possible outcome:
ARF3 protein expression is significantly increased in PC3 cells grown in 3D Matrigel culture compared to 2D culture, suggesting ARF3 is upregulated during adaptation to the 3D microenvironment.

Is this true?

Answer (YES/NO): YES